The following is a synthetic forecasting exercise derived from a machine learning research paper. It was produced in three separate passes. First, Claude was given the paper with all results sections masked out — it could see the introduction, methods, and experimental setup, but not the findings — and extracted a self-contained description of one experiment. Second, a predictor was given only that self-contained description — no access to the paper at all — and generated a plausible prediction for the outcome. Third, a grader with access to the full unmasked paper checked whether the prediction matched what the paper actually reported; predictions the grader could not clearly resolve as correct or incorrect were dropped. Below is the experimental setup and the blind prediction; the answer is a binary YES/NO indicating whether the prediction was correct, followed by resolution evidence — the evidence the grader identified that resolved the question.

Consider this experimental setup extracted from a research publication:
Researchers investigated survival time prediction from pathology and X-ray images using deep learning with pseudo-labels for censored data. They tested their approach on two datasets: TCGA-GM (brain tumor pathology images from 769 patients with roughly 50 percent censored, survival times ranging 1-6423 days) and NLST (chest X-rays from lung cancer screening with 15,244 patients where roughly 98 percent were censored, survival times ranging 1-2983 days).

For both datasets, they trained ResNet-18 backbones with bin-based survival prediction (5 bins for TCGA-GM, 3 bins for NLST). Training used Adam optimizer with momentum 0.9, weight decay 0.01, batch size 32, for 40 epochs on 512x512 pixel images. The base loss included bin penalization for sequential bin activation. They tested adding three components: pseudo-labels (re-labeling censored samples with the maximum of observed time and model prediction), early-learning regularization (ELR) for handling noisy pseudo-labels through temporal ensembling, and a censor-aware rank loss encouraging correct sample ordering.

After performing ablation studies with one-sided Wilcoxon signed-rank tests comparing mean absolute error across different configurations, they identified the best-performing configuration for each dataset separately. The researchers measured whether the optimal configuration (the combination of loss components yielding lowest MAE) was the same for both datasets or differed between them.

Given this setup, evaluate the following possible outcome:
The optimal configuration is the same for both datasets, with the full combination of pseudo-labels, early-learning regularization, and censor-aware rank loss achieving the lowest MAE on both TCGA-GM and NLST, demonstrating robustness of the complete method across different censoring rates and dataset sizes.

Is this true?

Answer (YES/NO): NO